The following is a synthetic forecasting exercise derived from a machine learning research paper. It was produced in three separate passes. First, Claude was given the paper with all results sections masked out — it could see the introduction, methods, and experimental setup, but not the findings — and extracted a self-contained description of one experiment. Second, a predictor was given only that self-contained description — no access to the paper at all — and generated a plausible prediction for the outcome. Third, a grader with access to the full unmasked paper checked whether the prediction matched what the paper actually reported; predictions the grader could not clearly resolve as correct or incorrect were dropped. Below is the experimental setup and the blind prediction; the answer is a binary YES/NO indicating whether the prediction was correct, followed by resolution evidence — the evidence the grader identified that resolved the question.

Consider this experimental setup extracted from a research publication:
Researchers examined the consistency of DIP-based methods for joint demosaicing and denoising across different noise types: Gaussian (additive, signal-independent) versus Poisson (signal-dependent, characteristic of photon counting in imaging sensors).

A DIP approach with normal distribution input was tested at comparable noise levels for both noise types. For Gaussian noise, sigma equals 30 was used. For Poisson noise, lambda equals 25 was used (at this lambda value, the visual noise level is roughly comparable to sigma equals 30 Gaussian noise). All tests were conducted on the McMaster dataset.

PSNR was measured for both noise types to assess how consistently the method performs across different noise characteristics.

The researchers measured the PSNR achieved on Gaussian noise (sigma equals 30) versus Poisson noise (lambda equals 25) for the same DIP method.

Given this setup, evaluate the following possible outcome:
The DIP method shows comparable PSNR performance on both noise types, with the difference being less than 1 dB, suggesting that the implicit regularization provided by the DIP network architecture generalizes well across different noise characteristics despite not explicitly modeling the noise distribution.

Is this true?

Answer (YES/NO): YES